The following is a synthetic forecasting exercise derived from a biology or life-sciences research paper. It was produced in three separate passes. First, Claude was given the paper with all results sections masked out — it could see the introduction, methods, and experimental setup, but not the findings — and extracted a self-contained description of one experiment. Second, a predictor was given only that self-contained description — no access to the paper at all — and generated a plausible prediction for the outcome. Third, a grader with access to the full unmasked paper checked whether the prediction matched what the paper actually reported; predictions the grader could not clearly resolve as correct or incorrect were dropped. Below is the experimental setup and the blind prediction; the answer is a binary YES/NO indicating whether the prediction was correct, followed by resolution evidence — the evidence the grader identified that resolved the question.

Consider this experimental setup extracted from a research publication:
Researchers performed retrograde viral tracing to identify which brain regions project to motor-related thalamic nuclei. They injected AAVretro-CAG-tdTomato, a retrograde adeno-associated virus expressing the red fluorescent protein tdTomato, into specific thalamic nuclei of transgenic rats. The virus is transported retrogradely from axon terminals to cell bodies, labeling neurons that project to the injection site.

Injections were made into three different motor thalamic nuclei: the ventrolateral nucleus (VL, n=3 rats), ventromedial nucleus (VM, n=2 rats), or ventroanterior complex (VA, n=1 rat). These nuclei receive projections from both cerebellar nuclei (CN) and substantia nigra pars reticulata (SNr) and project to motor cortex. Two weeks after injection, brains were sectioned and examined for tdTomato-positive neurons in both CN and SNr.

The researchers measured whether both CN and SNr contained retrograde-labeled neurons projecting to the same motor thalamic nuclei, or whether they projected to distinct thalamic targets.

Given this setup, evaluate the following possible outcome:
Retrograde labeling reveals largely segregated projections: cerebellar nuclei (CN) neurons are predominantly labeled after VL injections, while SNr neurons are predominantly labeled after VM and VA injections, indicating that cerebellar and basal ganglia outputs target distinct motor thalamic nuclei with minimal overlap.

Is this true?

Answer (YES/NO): NO